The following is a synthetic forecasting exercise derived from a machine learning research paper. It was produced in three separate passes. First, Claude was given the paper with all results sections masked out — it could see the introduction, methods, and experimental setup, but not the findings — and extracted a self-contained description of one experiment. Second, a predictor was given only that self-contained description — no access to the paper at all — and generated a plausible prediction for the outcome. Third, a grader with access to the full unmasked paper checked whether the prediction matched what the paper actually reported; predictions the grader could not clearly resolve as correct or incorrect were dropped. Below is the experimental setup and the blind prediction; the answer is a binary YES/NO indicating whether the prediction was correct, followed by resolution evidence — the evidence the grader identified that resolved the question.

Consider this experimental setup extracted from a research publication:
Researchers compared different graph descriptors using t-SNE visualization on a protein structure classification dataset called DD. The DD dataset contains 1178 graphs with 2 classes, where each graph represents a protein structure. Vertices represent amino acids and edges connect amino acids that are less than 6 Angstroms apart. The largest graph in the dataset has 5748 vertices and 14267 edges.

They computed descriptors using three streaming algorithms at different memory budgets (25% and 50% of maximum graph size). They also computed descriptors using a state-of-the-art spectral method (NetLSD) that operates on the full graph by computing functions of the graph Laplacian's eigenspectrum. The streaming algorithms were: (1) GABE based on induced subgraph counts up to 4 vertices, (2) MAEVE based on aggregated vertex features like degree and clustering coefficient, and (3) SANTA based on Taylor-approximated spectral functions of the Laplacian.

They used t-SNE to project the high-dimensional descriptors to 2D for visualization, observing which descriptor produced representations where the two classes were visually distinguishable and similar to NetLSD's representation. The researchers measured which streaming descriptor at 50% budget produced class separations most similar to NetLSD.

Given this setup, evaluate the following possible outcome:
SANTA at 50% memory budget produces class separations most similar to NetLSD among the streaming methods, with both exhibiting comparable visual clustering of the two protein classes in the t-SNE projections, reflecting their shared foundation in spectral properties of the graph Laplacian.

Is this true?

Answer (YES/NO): YES